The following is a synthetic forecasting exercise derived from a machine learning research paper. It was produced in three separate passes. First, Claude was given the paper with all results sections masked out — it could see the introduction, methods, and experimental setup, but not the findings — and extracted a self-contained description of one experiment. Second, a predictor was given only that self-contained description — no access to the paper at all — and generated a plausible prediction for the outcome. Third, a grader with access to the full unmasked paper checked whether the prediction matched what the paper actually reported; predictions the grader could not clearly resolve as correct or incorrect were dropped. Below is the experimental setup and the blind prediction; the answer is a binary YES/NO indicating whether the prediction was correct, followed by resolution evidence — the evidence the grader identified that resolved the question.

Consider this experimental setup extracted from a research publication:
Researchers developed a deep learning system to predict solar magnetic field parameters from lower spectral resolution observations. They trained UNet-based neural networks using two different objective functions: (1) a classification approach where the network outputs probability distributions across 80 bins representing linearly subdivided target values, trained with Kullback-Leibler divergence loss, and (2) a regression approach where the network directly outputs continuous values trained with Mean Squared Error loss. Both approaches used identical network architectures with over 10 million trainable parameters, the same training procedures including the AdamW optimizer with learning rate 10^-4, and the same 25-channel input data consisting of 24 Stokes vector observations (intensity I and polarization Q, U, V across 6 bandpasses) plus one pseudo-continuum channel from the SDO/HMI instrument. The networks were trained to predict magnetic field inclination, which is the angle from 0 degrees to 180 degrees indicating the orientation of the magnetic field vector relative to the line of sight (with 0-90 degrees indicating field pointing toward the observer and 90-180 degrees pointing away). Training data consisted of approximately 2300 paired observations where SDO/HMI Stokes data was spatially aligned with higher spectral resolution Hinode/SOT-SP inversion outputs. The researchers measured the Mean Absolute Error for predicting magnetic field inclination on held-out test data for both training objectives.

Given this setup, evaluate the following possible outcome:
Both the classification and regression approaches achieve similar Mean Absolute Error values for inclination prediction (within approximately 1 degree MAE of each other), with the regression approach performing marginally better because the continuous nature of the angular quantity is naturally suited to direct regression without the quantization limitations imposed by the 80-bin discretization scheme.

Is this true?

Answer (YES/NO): YES